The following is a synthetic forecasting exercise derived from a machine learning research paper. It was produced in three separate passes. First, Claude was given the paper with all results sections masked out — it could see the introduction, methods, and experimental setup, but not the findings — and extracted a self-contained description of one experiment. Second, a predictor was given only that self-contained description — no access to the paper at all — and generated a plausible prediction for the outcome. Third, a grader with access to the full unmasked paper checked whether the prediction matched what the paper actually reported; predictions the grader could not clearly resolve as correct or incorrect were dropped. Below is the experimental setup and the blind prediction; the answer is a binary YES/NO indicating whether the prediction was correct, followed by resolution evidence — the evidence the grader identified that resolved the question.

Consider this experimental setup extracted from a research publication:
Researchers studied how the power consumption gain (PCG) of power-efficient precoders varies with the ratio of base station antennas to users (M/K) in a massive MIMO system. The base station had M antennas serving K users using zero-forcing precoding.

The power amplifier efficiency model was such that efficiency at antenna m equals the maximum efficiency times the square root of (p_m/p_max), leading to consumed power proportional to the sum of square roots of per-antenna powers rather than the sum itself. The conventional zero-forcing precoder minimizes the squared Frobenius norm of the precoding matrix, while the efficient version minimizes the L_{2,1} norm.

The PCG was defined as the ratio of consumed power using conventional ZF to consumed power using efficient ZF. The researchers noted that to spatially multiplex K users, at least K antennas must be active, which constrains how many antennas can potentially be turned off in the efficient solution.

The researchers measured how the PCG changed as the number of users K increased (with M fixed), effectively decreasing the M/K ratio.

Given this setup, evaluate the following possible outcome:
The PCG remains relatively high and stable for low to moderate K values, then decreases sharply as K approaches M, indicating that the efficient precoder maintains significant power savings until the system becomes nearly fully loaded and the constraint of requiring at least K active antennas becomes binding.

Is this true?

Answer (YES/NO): NO